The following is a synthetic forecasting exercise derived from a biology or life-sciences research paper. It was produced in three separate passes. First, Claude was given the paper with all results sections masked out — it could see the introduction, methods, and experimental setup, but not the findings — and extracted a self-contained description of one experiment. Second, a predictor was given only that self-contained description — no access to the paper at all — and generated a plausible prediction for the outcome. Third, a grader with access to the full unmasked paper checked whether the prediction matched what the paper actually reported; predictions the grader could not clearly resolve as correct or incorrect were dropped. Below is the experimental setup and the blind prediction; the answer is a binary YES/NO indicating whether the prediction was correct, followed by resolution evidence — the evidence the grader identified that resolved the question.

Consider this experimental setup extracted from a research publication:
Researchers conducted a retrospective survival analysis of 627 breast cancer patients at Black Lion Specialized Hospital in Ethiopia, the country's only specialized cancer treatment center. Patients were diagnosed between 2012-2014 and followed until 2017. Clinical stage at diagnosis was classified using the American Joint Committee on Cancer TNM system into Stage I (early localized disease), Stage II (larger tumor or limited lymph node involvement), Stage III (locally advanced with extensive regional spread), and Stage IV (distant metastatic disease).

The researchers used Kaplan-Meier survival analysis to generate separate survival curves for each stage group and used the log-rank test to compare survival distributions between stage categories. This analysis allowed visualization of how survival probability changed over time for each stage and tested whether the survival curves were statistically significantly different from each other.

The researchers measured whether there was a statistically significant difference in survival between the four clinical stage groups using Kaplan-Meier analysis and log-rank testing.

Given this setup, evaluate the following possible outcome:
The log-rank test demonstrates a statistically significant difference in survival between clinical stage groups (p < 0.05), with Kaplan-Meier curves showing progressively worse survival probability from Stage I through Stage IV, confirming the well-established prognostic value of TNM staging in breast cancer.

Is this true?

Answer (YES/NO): NO